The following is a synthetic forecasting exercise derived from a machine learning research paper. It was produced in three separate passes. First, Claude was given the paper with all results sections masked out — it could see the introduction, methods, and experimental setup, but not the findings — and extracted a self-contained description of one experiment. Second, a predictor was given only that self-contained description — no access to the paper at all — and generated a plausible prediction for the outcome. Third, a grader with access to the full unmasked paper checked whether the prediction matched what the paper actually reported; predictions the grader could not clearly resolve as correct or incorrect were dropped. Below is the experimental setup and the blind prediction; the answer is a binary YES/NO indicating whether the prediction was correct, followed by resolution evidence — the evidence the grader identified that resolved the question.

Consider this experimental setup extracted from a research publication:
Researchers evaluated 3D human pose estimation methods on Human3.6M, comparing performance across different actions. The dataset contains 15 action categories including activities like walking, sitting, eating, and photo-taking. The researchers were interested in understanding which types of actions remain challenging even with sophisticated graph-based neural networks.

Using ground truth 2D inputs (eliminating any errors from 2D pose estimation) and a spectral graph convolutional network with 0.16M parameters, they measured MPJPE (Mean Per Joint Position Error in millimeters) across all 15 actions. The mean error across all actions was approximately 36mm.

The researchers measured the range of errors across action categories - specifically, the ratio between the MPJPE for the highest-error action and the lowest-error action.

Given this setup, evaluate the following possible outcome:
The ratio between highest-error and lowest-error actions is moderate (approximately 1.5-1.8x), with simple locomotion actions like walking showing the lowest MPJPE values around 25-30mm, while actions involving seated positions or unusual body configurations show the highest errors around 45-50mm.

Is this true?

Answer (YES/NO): NO